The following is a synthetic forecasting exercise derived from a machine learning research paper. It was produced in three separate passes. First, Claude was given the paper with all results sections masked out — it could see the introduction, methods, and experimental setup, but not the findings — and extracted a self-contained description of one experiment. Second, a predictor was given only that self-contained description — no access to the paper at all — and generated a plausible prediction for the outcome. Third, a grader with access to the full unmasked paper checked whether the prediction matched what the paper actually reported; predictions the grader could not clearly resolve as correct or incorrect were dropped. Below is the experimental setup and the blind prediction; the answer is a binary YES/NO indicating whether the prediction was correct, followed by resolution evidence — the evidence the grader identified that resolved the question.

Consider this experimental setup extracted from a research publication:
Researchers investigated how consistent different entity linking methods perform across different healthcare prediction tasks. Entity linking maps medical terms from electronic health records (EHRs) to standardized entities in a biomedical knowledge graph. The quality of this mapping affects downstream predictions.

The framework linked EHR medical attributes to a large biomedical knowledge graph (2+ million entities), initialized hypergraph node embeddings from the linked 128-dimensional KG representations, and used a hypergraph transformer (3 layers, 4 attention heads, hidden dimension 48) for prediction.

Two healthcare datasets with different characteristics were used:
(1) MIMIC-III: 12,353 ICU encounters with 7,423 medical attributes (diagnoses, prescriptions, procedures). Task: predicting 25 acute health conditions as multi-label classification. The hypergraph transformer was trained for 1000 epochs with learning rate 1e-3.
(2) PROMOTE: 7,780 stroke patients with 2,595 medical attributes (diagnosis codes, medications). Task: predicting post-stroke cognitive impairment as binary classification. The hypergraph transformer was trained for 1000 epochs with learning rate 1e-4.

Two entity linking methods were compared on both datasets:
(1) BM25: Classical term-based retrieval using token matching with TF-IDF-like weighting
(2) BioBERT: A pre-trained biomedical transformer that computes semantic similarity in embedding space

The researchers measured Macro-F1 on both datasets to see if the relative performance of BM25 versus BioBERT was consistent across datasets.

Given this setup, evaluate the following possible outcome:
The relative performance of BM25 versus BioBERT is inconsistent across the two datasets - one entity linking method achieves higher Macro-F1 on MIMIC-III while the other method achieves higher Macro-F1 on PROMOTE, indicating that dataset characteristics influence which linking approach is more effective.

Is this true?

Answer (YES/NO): YES